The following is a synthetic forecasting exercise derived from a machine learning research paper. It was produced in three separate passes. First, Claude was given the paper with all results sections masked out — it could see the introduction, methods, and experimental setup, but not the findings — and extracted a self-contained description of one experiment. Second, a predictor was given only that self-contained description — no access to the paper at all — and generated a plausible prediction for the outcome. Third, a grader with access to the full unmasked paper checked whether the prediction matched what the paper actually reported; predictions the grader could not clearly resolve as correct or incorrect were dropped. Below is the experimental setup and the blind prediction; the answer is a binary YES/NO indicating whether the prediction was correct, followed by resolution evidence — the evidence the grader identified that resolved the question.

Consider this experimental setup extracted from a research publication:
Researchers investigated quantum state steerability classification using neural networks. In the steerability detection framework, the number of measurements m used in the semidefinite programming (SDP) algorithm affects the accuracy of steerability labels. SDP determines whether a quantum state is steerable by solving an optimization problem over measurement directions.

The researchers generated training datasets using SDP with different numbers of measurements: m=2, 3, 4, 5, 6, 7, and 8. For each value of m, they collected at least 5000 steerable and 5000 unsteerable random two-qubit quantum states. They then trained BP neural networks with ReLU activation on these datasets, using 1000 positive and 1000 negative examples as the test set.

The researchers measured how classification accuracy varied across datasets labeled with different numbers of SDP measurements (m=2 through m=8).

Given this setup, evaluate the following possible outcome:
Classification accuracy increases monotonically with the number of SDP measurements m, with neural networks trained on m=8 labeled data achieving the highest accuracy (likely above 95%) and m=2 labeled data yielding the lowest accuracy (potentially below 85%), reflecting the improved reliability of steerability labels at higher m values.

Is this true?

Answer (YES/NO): NO